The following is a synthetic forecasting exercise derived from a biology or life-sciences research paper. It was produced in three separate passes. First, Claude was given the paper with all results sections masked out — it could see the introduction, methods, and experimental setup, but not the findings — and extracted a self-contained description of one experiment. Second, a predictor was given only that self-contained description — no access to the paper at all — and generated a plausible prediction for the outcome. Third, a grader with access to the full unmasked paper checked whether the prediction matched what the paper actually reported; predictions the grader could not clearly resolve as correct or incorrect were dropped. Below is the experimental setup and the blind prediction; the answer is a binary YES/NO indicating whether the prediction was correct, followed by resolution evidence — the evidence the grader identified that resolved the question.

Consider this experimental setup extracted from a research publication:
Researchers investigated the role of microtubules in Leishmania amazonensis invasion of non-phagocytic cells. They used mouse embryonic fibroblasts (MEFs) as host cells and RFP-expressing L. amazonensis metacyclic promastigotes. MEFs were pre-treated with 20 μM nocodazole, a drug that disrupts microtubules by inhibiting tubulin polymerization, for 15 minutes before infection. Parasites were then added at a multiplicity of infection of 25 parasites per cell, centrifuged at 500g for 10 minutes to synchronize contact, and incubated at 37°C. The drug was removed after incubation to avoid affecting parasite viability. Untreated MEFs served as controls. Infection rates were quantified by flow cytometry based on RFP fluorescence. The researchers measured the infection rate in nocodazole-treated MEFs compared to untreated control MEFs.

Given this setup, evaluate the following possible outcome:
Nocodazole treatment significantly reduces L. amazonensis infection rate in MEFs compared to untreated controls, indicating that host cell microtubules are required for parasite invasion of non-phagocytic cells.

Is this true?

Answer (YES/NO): NO